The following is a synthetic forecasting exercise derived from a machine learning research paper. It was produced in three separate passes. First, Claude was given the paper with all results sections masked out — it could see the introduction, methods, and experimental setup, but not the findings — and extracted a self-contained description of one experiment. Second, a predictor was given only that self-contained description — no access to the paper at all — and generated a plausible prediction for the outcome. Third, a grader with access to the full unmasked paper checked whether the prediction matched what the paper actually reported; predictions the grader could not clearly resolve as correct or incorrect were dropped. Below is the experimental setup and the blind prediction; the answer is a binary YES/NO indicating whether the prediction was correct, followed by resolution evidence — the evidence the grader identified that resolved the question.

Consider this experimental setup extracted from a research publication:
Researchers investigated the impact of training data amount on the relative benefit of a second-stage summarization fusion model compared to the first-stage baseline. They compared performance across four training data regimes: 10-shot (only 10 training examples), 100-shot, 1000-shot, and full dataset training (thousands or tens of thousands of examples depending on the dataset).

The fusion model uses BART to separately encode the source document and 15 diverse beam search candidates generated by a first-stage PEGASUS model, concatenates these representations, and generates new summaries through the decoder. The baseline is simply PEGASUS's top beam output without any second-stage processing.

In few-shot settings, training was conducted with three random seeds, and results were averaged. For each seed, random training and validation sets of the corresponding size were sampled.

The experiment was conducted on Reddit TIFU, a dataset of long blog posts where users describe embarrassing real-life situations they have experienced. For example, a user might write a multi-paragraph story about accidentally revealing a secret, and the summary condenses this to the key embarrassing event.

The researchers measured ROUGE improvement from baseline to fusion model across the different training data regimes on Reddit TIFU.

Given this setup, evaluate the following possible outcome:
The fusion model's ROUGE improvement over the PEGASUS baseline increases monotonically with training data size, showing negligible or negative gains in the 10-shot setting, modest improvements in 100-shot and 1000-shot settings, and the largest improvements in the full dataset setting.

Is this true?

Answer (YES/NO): NO